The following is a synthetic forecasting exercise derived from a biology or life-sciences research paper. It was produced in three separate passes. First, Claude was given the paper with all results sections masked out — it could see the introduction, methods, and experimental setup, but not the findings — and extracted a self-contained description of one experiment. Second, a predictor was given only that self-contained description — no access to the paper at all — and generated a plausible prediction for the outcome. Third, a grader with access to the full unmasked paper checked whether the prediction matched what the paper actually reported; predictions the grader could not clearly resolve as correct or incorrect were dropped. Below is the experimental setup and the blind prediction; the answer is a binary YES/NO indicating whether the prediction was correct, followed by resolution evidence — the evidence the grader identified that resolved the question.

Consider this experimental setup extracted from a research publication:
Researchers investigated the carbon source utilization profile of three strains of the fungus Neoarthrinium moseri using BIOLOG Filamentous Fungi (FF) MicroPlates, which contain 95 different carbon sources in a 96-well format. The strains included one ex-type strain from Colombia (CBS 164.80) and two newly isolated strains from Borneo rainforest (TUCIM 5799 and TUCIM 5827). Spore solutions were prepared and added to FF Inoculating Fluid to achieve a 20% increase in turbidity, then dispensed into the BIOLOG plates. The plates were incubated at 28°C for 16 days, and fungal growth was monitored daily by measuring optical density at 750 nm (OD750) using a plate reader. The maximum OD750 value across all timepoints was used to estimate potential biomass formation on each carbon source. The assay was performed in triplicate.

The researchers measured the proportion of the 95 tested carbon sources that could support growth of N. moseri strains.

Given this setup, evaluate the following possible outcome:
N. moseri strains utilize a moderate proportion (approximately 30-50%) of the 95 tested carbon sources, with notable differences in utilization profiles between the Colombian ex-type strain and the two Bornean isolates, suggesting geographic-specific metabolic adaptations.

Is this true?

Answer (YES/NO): NO